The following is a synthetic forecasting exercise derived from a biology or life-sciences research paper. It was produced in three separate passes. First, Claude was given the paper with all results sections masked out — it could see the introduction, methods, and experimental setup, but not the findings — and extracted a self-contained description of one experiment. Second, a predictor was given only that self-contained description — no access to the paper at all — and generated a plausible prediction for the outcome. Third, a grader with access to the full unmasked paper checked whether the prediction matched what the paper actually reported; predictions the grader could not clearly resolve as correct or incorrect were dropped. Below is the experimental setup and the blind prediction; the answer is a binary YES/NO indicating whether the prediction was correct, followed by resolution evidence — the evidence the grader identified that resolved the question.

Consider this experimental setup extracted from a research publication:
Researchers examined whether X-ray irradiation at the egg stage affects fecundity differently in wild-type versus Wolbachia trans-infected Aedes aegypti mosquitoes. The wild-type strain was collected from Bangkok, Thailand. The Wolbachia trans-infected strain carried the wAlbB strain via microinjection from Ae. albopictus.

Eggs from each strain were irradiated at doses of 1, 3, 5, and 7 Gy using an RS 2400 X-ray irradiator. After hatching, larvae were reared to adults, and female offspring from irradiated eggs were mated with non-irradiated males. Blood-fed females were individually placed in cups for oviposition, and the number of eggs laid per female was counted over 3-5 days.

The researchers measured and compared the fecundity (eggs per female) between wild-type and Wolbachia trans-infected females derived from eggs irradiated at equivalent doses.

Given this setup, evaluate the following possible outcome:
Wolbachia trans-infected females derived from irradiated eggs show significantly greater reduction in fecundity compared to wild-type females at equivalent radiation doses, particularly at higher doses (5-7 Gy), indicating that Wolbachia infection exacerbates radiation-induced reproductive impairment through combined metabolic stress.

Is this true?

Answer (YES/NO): NO